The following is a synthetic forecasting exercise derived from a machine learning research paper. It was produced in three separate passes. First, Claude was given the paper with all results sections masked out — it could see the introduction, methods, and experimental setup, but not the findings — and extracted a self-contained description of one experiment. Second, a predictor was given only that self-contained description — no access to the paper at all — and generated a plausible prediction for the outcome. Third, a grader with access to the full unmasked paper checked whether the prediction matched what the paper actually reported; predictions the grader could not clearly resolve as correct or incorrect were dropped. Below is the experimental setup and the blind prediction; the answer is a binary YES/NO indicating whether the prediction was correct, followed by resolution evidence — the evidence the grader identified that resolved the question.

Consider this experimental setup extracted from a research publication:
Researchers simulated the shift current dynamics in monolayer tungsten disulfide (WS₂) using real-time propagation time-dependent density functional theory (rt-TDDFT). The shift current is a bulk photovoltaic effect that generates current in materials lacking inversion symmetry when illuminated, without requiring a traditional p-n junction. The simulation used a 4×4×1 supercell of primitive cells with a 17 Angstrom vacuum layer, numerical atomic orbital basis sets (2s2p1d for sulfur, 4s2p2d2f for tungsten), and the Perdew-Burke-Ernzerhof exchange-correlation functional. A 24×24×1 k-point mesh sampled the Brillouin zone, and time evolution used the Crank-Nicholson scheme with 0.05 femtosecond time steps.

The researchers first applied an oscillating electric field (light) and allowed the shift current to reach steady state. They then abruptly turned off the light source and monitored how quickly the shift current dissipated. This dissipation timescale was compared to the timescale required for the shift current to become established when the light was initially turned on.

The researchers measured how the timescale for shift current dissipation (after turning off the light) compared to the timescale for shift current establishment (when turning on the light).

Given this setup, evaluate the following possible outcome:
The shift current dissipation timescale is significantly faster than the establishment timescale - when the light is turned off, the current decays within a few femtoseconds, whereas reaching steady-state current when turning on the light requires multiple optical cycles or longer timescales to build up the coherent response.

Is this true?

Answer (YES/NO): NO